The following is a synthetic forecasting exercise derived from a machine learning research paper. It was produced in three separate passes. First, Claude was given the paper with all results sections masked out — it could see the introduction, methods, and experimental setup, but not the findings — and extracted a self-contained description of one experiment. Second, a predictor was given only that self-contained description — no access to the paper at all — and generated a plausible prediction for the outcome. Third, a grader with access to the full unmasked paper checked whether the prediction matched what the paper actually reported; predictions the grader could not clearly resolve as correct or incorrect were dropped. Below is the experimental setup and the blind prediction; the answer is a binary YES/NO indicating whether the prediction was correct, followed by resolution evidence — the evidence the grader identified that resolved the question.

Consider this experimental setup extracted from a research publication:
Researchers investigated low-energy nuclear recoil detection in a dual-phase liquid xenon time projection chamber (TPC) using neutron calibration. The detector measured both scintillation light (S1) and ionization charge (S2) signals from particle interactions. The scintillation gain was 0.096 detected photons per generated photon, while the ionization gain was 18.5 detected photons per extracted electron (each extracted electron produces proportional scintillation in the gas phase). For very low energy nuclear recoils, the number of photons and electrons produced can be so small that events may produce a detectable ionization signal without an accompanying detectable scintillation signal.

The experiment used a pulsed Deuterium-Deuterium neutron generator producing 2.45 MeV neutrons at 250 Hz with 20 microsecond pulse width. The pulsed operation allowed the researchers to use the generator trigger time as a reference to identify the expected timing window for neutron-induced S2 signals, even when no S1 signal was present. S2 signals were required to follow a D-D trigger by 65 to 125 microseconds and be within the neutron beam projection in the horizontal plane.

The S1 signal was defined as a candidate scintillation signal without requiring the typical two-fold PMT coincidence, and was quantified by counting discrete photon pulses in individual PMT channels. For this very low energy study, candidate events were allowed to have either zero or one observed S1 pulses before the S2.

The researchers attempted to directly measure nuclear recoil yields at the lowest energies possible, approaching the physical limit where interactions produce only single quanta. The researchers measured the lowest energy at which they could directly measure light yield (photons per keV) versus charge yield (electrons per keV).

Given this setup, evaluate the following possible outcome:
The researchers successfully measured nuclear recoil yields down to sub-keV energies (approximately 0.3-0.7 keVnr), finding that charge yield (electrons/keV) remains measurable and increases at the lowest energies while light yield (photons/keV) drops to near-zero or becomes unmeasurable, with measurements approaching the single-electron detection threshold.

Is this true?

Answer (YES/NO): NO